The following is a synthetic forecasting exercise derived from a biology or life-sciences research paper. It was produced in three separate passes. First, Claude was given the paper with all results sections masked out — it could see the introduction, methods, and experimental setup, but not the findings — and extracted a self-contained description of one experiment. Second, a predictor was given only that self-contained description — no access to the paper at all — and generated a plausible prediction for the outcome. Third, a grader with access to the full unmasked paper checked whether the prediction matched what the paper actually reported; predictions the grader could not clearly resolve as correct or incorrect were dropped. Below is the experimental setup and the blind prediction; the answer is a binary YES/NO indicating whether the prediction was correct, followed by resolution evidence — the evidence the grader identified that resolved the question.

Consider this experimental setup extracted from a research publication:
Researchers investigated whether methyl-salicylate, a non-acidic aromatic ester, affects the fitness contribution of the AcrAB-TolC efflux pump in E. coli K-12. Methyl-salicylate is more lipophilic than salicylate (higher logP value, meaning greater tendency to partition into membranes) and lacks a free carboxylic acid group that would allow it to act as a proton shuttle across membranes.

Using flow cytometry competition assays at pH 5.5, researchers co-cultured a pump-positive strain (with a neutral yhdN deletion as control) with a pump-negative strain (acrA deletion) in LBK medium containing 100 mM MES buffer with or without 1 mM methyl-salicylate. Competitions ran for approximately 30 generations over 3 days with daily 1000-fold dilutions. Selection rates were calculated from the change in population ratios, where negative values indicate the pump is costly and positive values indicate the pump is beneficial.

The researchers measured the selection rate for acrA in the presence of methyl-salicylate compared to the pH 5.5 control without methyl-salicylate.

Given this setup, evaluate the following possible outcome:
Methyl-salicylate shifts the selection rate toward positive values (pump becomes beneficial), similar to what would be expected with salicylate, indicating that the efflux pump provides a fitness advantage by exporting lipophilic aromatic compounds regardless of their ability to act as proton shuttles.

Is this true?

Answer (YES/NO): NO